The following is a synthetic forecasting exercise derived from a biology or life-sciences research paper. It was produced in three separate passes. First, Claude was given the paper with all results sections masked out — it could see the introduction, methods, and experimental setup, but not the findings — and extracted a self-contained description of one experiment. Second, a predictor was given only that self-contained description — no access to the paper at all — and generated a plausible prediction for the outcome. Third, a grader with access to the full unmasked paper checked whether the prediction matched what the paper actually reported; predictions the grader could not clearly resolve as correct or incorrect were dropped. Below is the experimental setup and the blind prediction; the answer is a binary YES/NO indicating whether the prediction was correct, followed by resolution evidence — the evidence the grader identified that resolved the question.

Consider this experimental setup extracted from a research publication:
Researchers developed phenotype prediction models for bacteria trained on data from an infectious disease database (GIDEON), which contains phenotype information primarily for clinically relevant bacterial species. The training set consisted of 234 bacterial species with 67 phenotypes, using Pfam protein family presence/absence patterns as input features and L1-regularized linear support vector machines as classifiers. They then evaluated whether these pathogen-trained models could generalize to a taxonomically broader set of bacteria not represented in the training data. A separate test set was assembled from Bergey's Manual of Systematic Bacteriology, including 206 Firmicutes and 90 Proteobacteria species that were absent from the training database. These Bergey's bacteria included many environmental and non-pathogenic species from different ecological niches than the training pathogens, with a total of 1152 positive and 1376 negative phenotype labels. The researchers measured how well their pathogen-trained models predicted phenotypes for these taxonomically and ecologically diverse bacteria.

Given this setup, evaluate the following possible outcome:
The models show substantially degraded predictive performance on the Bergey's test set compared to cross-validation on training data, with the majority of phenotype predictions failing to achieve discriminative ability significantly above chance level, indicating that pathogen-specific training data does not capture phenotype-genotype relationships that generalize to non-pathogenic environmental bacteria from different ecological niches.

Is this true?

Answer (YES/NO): NO